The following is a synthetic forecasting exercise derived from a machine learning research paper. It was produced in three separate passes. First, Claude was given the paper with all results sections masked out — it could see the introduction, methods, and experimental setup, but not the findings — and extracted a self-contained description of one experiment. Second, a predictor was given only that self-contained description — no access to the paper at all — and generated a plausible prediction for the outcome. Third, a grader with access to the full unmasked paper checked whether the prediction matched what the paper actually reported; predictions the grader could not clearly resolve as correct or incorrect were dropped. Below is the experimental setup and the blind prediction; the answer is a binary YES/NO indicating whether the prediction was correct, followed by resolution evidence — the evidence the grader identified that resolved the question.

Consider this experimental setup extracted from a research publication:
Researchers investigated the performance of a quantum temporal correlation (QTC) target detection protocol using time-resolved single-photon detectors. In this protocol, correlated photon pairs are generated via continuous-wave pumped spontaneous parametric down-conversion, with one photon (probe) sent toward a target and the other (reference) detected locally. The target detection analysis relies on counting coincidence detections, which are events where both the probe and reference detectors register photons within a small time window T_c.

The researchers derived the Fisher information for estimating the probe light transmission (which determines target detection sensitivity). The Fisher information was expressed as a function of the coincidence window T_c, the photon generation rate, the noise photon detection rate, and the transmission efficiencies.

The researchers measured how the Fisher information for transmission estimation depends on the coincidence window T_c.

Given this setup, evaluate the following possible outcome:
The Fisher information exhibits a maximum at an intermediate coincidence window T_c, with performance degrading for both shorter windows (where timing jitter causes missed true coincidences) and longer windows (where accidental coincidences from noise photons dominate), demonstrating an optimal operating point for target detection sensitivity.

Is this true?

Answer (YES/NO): NO